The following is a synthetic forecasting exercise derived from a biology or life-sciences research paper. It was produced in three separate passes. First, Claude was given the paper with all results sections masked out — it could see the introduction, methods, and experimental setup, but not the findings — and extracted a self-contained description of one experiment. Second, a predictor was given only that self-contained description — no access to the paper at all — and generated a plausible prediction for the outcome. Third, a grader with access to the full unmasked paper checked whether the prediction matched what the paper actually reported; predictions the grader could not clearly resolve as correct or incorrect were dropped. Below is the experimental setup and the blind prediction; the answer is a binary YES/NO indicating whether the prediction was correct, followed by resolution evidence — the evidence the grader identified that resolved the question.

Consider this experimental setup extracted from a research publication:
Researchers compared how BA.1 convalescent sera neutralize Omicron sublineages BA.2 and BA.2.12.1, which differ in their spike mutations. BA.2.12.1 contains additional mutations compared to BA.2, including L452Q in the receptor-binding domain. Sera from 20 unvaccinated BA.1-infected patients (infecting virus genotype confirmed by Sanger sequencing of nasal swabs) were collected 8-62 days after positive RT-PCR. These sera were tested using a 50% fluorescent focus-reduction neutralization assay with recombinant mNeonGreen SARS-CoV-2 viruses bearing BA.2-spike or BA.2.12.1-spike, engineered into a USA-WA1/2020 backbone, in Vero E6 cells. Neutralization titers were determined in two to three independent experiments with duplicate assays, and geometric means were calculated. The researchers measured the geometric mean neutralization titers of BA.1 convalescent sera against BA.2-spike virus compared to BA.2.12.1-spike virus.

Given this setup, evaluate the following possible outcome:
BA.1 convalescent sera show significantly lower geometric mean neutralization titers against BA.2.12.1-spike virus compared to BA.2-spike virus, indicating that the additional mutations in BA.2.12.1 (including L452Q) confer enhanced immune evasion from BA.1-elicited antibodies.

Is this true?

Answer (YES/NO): NO